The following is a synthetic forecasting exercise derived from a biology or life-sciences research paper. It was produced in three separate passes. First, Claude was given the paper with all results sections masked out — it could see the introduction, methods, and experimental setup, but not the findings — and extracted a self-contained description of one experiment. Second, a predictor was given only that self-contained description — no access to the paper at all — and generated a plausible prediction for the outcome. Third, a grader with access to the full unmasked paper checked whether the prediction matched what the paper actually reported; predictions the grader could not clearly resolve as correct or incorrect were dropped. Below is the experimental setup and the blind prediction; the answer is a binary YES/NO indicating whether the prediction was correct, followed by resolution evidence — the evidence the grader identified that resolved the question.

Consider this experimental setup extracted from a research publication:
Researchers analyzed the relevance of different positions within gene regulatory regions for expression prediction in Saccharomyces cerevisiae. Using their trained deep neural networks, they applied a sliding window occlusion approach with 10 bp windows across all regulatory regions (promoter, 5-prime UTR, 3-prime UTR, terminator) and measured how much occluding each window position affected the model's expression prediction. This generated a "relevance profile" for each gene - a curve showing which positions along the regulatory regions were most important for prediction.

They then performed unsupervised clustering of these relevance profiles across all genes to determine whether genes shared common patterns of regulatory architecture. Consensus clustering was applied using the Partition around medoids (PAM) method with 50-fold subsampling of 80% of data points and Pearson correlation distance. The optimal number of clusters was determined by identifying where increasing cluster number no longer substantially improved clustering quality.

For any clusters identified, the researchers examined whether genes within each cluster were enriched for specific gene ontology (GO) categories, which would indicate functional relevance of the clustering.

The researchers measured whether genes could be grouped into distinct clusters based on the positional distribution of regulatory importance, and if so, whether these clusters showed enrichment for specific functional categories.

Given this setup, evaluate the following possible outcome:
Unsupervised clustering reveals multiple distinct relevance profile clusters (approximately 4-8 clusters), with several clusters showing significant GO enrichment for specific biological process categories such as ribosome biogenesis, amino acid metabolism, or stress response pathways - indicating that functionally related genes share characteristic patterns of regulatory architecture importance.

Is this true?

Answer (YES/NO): YES